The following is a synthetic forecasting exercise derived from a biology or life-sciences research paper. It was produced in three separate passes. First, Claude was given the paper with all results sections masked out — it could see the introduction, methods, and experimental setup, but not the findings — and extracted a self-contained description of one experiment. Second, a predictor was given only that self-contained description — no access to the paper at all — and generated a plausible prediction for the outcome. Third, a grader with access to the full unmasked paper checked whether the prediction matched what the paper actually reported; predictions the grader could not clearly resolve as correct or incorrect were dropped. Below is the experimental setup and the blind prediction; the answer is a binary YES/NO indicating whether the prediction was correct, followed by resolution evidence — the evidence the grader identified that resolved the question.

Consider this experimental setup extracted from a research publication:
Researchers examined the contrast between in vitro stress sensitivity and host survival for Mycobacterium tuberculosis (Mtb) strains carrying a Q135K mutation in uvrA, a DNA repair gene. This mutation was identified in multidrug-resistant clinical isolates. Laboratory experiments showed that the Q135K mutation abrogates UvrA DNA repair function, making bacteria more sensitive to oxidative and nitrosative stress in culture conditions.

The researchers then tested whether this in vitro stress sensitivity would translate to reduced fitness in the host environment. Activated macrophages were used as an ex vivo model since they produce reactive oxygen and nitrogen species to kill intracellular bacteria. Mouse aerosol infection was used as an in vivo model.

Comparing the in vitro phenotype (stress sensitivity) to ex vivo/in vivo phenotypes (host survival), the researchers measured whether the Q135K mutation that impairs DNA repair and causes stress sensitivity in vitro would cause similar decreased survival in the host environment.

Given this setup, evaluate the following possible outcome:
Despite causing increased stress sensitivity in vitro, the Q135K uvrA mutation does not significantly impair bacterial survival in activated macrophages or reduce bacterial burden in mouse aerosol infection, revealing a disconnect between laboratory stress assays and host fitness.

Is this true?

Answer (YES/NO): YES